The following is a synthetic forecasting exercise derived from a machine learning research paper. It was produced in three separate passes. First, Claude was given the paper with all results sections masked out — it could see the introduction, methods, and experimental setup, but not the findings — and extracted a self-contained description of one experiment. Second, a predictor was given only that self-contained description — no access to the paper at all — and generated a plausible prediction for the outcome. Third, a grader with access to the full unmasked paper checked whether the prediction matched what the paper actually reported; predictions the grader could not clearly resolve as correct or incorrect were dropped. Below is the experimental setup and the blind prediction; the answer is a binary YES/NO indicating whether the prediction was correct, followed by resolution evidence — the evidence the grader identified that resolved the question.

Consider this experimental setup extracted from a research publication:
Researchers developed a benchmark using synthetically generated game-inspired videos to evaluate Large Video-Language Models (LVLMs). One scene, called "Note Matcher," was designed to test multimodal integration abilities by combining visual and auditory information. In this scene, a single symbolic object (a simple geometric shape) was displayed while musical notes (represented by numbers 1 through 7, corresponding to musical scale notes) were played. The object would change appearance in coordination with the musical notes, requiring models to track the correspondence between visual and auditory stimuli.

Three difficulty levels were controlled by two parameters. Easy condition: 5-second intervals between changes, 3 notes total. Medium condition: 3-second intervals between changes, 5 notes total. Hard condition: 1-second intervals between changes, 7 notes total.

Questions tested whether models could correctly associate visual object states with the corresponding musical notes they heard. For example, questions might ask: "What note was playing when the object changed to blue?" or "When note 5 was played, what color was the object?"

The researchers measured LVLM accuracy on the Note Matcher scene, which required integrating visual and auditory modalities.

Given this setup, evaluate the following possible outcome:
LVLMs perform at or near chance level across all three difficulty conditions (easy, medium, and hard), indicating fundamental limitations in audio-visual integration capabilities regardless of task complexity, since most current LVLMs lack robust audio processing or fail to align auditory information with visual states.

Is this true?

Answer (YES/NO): NO